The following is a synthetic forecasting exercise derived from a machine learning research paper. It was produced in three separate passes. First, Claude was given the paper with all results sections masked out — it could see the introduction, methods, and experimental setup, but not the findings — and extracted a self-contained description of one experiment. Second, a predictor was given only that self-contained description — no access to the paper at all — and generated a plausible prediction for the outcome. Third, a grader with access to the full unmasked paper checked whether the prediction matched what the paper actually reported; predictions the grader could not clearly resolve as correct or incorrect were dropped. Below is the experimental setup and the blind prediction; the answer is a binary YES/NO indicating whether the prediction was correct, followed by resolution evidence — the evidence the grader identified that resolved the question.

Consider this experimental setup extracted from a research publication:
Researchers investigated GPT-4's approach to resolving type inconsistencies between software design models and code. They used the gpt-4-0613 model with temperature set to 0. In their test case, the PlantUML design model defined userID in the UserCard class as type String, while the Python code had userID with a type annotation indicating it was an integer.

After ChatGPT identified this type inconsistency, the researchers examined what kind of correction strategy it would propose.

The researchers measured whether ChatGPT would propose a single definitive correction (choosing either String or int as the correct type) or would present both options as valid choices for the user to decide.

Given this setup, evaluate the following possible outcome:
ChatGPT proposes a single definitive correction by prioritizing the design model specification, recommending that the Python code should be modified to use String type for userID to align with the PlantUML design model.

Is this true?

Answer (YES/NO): NO